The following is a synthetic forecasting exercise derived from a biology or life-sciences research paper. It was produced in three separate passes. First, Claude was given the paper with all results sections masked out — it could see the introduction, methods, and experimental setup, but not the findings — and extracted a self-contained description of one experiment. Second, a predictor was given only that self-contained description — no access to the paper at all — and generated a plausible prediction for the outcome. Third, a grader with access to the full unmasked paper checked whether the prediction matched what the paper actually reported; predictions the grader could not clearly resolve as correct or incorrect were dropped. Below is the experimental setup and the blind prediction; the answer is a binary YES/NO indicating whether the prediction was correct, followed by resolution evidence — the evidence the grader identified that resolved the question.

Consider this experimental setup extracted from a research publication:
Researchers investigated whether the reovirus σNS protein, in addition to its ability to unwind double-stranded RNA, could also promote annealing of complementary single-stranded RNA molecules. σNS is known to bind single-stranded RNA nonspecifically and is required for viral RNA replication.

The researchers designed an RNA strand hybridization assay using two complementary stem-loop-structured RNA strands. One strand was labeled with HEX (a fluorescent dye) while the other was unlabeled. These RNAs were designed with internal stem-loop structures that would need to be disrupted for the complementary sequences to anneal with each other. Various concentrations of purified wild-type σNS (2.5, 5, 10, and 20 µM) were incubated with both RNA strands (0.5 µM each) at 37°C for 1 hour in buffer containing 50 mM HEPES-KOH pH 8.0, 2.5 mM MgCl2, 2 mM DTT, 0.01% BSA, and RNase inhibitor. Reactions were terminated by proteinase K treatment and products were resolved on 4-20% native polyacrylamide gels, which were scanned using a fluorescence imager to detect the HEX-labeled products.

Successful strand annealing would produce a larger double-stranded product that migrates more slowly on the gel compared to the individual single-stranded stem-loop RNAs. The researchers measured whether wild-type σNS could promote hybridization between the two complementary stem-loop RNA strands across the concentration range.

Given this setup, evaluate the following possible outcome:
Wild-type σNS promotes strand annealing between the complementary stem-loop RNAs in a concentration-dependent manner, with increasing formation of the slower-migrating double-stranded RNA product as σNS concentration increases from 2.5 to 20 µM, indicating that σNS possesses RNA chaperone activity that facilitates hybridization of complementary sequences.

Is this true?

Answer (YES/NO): YES